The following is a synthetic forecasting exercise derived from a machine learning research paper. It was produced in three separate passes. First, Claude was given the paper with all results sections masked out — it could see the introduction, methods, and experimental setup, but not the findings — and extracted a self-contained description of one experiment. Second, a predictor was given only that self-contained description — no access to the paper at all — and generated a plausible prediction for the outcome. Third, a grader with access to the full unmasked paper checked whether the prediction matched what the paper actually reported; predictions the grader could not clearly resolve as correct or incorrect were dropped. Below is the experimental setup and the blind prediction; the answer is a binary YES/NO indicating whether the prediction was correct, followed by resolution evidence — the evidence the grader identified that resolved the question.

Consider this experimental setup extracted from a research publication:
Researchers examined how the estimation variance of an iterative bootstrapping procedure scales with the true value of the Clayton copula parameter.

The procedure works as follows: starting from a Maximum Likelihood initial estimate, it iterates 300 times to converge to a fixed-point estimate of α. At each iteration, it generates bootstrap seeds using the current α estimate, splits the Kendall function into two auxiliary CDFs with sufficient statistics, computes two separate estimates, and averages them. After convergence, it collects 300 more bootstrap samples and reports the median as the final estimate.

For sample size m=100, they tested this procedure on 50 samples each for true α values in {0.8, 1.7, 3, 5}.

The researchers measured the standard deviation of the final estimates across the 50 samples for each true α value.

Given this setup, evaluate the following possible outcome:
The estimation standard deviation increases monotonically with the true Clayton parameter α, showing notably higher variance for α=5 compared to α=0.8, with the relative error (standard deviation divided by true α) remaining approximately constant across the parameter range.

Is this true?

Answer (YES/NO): YES